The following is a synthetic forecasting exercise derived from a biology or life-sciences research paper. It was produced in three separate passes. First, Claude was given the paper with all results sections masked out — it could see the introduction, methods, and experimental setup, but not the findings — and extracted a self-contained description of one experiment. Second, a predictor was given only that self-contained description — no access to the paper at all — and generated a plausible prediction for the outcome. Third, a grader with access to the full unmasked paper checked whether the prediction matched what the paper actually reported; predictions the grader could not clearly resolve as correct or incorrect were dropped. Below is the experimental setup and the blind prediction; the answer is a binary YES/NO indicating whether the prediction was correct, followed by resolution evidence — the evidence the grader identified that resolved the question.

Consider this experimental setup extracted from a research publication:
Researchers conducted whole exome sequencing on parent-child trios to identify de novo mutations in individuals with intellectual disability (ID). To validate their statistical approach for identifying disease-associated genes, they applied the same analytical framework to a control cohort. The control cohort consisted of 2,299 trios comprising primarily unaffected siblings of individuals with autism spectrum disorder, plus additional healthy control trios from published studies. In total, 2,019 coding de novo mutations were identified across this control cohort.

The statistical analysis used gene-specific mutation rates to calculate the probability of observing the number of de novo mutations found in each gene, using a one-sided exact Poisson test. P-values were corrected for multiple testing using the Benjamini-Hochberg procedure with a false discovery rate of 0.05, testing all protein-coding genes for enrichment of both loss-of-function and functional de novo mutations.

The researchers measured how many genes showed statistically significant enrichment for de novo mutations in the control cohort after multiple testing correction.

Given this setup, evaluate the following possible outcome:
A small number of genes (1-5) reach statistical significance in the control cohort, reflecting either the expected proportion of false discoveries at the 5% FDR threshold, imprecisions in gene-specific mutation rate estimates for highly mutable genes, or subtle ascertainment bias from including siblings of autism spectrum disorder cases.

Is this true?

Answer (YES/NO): YES